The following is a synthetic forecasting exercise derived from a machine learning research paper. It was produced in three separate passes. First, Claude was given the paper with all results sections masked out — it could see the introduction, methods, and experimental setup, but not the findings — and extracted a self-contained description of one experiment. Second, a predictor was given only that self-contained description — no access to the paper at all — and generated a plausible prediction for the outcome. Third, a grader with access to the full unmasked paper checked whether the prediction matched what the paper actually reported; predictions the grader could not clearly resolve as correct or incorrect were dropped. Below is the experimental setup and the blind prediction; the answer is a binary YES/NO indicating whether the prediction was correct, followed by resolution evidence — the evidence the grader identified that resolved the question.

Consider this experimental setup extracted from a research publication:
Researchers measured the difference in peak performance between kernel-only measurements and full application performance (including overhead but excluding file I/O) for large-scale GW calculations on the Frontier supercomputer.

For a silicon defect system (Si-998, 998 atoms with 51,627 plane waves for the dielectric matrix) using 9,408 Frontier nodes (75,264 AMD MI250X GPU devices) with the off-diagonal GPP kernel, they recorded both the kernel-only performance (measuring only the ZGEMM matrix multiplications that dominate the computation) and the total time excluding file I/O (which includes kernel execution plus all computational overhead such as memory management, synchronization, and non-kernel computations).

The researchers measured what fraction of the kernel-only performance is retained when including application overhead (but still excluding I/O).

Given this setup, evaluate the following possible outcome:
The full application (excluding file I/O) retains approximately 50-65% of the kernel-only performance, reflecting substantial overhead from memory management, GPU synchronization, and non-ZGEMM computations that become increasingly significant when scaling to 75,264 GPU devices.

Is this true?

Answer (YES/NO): NO